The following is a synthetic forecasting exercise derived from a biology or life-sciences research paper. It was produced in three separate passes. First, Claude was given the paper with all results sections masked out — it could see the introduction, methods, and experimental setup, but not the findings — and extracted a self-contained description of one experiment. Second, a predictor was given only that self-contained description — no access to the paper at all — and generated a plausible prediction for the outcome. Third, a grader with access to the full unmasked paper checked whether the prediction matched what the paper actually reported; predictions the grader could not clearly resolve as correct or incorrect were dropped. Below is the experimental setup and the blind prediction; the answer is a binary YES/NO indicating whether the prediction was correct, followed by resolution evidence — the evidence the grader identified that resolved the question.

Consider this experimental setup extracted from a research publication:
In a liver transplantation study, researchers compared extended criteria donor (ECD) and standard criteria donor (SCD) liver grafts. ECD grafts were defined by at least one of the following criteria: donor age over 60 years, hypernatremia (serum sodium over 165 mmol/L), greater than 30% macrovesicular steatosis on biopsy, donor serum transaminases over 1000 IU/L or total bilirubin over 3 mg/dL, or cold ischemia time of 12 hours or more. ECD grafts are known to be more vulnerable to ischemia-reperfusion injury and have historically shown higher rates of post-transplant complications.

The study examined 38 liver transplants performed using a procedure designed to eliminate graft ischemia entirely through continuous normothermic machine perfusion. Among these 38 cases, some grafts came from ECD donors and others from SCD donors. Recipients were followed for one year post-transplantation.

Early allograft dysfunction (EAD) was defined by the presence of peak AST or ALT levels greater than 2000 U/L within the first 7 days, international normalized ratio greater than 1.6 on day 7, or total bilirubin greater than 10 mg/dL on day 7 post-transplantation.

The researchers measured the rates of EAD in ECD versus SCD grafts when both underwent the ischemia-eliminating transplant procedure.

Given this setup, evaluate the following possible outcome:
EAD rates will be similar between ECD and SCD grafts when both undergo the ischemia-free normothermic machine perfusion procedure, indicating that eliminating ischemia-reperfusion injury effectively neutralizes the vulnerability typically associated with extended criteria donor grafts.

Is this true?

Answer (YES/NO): YES